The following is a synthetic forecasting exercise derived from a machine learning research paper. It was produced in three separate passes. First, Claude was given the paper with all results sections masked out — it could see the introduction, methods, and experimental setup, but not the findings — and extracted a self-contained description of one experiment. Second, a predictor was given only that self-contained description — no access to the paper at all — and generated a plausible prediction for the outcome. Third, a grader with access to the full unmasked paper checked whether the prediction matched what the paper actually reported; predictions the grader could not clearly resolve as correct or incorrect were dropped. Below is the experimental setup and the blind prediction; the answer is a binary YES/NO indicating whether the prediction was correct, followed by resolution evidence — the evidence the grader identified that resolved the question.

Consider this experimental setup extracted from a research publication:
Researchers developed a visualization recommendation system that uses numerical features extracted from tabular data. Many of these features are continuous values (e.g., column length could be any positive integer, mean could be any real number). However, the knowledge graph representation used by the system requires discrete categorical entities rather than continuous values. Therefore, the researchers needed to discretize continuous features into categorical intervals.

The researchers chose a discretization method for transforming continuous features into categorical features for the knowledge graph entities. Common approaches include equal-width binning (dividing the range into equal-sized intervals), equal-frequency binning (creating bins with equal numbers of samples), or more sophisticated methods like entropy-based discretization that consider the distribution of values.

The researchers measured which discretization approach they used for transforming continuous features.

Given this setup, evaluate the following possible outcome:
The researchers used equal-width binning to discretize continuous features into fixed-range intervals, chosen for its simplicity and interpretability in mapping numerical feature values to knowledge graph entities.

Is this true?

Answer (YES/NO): NO